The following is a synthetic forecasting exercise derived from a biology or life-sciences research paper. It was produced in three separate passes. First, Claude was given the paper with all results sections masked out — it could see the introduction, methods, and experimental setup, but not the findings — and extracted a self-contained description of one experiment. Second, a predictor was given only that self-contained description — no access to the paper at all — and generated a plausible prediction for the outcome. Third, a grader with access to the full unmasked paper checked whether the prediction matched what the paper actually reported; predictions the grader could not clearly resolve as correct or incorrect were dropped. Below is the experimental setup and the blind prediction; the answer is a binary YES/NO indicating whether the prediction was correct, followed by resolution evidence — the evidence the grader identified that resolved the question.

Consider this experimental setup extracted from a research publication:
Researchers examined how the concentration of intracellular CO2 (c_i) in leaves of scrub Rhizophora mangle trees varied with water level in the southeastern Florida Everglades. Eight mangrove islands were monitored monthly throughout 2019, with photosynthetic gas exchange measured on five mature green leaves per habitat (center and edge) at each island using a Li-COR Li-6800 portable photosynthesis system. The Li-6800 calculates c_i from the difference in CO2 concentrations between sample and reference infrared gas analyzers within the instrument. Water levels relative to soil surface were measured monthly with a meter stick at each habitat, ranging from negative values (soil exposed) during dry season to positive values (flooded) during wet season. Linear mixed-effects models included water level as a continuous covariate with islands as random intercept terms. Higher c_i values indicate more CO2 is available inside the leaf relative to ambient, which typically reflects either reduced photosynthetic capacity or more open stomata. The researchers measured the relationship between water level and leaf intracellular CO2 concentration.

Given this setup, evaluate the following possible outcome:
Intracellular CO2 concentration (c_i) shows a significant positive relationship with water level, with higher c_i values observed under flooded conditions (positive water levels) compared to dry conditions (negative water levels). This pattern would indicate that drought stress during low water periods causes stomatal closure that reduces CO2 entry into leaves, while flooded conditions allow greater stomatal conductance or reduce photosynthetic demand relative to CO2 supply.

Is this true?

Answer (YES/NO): NO